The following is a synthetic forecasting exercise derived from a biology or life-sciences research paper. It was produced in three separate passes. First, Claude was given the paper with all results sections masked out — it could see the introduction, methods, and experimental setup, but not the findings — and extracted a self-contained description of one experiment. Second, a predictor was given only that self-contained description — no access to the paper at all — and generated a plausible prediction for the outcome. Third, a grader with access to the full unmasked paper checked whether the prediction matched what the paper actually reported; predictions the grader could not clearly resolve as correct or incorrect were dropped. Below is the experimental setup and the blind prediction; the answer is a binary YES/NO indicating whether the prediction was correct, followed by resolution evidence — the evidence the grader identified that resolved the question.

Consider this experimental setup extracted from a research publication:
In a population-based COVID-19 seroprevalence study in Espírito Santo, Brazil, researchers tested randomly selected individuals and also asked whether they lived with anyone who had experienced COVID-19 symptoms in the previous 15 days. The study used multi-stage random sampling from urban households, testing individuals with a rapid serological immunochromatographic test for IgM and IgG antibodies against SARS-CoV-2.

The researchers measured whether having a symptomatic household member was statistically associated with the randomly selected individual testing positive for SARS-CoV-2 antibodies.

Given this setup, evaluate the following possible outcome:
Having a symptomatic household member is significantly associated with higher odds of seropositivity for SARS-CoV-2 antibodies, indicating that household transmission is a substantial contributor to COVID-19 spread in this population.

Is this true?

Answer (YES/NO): YES